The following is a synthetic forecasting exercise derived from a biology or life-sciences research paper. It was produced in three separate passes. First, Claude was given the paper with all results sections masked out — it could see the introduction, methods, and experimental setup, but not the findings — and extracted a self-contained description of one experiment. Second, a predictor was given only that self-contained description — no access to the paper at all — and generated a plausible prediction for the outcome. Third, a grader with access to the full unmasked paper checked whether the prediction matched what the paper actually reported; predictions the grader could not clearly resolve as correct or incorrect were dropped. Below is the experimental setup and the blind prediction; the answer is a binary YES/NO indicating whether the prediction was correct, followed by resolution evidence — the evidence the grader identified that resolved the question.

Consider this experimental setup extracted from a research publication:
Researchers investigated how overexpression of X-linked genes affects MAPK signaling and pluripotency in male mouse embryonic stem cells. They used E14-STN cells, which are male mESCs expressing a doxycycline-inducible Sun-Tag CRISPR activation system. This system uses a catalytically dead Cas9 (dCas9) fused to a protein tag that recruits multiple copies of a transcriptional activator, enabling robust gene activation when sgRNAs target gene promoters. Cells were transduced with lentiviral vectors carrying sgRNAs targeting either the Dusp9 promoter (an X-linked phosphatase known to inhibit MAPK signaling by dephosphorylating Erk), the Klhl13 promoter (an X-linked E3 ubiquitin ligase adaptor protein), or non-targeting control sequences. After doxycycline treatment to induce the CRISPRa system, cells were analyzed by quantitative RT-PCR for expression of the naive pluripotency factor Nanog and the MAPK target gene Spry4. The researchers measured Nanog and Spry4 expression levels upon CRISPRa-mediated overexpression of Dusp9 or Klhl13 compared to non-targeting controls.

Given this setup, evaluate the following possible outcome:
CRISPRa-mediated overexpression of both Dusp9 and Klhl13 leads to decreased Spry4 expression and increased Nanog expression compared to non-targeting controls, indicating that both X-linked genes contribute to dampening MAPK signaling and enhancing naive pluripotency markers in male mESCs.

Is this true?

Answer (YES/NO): NO